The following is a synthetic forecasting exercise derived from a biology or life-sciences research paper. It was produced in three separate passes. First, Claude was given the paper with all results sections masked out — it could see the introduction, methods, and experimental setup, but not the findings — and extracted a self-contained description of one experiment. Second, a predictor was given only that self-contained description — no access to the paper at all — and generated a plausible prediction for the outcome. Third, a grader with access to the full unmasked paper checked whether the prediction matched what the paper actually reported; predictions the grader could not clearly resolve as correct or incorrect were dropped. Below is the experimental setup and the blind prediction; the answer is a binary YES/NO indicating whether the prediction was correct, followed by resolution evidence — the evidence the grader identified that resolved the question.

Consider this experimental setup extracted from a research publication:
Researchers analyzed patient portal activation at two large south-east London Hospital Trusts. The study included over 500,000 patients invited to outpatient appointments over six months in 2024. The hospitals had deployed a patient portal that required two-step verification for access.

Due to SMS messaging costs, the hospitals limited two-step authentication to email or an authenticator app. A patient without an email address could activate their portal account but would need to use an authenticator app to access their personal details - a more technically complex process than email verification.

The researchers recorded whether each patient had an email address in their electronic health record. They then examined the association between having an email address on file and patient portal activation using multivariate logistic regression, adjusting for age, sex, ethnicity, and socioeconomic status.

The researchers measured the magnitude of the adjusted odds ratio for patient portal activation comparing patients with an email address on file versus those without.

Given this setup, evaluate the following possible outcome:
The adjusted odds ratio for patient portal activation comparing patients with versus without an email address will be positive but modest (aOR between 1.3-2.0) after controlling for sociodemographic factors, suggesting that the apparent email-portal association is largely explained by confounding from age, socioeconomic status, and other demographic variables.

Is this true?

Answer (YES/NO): NO